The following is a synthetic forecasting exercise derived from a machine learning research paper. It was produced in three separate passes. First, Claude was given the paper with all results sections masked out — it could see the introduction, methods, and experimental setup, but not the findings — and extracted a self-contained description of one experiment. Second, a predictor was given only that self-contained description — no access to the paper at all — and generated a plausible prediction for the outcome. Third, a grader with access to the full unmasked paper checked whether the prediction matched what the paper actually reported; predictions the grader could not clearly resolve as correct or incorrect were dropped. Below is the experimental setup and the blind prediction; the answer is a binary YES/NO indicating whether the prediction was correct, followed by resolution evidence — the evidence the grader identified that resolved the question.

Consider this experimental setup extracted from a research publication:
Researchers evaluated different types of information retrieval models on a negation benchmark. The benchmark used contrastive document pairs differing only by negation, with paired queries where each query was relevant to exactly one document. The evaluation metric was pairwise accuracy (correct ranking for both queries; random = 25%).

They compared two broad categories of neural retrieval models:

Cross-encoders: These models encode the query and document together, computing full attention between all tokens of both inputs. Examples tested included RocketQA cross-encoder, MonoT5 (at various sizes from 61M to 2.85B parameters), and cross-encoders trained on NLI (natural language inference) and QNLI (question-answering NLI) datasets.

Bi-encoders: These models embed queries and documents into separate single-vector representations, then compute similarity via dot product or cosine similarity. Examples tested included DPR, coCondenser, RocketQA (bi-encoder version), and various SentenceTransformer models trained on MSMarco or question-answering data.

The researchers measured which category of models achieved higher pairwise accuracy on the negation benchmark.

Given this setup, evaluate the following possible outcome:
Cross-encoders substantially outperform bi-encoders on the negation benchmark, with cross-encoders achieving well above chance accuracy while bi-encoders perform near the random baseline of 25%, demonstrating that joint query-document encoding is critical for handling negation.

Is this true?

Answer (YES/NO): NO